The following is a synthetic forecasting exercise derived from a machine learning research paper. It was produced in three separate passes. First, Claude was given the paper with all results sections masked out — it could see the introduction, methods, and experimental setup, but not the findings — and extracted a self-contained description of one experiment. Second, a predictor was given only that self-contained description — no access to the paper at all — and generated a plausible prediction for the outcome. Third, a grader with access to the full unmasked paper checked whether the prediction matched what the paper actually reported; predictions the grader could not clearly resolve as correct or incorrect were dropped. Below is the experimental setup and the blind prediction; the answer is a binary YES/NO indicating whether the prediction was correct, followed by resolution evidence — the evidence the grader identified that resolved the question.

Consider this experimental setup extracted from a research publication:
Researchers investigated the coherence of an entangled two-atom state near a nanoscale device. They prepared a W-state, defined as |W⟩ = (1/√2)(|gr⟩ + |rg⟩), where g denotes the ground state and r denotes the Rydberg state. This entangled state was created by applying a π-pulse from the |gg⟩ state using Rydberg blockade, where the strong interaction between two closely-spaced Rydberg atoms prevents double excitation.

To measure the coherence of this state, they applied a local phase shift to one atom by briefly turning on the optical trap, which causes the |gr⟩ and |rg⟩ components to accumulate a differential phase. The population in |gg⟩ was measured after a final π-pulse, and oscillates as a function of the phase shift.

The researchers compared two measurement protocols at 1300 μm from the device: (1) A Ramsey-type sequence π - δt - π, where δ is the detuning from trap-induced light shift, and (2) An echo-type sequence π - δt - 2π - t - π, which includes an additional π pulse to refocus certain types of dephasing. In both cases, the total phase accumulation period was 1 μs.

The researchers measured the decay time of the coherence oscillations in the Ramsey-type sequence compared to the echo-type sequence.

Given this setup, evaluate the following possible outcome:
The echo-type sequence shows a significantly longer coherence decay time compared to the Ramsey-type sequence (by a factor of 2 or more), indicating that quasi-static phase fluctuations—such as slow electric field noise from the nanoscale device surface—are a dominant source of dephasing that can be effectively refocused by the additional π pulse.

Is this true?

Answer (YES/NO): NO